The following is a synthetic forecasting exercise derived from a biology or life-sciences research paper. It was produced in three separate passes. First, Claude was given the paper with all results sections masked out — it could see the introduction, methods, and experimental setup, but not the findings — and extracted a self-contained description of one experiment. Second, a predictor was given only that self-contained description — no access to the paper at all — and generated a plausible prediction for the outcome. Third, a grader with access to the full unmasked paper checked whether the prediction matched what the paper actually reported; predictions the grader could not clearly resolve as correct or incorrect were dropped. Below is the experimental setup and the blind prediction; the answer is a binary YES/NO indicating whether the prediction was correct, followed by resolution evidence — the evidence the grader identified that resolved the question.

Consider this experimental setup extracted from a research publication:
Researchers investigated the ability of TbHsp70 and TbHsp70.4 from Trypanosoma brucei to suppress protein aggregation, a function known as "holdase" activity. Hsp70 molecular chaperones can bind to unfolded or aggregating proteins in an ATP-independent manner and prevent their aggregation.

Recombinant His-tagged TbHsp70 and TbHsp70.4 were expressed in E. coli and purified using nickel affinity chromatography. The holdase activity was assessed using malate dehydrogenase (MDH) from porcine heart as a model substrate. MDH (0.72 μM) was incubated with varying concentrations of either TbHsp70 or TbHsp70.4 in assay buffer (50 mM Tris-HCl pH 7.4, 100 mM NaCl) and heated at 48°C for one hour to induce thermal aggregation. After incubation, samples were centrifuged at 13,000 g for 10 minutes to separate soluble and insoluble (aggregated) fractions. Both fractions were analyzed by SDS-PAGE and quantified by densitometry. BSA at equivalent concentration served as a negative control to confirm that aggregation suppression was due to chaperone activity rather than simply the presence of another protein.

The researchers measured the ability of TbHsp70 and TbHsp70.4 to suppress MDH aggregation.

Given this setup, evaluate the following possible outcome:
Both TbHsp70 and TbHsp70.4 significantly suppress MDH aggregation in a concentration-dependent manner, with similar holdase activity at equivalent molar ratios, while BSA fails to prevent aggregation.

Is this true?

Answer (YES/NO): NO